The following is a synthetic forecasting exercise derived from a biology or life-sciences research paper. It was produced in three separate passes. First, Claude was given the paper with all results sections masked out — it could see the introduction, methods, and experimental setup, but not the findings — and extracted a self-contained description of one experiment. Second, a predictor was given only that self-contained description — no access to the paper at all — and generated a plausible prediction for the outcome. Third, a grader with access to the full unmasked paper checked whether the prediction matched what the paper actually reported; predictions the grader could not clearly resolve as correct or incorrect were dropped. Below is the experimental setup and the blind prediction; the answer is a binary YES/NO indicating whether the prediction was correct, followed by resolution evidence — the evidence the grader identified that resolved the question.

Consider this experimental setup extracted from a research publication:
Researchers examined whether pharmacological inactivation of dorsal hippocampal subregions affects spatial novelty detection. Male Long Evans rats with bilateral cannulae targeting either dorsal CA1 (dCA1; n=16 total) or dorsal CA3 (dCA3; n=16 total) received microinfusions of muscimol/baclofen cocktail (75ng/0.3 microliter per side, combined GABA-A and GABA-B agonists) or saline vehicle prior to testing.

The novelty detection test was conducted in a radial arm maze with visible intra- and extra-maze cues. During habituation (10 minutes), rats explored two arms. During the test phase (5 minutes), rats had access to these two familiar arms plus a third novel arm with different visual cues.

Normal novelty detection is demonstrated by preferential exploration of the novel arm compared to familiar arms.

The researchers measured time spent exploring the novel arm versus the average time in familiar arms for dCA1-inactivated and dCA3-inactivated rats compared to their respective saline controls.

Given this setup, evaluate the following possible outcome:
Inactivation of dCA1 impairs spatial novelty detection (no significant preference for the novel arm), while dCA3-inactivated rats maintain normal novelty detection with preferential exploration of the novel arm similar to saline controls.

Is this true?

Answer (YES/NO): NO